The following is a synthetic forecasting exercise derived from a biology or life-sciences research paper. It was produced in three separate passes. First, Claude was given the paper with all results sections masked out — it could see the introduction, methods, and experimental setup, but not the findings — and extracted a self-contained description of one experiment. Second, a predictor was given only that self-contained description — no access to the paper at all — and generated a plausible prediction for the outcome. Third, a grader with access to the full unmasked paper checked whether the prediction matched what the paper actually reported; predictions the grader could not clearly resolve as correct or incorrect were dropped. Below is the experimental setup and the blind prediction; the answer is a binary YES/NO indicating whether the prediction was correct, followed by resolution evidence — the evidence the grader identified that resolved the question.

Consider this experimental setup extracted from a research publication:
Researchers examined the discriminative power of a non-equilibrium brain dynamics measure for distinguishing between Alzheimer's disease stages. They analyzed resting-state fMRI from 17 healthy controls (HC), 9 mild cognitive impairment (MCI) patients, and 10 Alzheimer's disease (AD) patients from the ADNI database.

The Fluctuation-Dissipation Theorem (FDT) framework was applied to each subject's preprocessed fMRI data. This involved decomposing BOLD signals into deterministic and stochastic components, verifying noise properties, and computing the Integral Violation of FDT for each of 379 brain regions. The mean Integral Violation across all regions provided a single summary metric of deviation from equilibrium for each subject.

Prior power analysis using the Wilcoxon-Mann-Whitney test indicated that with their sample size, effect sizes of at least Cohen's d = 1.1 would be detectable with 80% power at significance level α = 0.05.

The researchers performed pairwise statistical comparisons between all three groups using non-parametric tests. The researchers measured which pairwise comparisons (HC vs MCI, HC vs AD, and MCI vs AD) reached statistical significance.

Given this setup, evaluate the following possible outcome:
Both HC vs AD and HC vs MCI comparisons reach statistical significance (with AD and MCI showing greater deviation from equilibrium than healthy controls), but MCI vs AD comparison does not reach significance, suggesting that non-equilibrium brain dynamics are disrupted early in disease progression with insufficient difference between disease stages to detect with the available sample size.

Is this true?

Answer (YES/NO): NO